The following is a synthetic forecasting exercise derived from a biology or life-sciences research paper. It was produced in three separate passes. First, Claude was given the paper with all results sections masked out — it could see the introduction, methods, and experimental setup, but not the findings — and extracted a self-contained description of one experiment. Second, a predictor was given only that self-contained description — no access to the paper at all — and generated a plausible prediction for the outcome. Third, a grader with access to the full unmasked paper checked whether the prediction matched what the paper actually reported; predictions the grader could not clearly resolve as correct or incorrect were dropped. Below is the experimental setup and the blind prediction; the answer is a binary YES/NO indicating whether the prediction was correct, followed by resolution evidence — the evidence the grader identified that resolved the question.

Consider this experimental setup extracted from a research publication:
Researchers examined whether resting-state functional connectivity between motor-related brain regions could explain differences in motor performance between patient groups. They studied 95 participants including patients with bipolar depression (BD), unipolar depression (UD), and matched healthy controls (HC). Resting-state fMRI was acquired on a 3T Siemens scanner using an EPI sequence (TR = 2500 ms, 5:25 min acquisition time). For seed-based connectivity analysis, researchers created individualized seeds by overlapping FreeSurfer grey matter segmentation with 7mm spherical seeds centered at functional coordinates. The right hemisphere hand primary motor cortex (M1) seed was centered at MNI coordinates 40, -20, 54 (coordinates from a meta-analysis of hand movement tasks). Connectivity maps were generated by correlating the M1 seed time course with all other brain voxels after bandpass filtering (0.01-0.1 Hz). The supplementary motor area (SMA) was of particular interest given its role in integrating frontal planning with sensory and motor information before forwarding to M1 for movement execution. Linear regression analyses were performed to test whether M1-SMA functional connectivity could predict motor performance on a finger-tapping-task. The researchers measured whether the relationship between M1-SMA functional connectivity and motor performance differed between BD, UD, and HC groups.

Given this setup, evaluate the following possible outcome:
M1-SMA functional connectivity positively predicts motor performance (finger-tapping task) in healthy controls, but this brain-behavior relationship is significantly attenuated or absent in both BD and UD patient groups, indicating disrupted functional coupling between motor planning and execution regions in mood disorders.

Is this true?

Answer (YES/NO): NO